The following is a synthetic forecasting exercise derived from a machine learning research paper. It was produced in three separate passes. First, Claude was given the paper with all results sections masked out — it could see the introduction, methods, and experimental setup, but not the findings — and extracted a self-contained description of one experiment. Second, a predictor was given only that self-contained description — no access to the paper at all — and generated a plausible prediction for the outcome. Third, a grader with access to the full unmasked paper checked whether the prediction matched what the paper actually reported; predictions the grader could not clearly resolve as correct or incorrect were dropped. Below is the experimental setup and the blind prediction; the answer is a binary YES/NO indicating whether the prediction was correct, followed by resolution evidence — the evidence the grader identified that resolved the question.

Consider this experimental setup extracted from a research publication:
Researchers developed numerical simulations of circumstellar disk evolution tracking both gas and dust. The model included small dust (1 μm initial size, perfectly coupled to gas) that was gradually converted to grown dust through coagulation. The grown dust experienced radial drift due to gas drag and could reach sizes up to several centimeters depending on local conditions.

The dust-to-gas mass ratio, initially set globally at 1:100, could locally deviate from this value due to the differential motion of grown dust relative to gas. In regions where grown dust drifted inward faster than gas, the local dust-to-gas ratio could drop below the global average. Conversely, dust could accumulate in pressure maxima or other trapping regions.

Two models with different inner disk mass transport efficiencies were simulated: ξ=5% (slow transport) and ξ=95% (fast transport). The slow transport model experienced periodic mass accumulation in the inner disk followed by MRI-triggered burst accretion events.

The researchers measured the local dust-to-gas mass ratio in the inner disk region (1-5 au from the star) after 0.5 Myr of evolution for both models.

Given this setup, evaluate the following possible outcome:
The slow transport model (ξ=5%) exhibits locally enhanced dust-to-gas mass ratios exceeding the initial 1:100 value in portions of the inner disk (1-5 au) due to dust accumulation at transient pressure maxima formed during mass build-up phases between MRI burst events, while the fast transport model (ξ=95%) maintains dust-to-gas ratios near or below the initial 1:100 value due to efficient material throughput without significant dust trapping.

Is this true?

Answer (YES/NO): NO